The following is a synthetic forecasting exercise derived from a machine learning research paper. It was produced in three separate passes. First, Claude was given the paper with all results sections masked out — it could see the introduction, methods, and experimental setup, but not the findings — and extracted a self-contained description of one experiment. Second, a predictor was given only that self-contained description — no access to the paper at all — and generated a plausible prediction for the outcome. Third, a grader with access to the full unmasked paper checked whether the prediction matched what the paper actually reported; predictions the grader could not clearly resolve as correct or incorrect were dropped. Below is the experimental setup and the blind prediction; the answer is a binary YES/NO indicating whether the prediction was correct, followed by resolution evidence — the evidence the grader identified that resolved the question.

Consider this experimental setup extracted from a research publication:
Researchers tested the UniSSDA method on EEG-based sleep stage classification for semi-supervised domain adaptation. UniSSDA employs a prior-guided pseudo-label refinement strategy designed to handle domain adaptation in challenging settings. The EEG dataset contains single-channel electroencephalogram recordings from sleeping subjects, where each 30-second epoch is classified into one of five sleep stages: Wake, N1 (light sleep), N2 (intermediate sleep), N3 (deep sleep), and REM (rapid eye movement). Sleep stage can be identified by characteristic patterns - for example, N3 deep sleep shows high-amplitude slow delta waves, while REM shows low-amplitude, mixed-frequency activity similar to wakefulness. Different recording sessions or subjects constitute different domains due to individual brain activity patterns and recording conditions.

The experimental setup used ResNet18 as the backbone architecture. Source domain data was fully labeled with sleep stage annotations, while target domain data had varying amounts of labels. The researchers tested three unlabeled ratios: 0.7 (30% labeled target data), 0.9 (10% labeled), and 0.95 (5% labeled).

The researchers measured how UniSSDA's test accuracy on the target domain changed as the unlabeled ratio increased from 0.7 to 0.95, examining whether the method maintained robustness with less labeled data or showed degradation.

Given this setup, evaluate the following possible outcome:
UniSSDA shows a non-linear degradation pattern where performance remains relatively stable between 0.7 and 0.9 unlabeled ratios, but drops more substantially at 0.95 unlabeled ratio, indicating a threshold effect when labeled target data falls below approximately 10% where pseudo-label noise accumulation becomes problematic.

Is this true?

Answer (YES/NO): NO